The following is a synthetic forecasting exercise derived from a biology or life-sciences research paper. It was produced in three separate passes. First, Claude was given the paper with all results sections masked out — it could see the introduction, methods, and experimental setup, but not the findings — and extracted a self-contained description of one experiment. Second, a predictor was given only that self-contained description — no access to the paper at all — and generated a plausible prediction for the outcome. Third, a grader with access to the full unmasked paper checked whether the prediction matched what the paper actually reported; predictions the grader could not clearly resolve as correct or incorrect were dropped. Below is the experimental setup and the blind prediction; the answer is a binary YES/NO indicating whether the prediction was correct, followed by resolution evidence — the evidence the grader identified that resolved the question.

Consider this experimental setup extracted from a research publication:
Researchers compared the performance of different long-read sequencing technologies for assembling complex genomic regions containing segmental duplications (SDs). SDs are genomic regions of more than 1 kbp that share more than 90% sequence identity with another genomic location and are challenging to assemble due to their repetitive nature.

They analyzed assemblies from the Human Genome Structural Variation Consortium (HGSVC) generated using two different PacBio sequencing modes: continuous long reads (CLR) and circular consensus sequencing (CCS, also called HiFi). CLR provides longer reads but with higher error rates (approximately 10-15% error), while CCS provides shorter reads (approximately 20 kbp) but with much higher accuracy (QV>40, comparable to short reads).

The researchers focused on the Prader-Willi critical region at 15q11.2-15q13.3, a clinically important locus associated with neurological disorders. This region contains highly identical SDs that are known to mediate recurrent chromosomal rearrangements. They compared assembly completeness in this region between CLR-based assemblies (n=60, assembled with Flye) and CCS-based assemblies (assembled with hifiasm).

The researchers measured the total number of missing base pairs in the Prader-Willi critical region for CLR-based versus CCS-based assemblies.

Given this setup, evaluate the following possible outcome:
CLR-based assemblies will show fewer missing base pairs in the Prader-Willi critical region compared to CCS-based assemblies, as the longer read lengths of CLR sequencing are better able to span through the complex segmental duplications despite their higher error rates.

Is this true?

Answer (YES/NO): NO